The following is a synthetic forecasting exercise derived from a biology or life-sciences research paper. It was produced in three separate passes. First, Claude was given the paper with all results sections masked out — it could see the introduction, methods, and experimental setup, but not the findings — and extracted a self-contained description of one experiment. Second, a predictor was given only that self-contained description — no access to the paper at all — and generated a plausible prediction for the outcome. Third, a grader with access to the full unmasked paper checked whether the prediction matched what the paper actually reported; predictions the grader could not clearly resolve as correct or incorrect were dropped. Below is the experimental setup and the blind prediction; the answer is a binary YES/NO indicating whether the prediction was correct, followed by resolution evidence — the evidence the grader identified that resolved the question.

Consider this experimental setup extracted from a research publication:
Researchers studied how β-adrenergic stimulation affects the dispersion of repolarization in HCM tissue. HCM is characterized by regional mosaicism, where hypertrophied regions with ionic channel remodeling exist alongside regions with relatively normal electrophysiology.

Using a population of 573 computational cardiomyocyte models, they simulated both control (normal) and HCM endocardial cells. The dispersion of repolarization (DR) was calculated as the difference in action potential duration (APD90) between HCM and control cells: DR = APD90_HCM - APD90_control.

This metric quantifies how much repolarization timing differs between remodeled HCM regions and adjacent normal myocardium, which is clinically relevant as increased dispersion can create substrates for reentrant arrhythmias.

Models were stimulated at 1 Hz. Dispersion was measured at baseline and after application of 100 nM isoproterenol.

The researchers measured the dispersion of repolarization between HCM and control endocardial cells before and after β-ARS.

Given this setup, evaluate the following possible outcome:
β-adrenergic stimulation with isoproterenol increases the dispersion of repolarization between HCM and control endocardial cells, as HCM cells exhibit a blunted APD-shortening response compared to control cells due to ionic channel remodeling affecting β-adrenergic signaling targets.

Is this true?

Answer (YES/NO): YES